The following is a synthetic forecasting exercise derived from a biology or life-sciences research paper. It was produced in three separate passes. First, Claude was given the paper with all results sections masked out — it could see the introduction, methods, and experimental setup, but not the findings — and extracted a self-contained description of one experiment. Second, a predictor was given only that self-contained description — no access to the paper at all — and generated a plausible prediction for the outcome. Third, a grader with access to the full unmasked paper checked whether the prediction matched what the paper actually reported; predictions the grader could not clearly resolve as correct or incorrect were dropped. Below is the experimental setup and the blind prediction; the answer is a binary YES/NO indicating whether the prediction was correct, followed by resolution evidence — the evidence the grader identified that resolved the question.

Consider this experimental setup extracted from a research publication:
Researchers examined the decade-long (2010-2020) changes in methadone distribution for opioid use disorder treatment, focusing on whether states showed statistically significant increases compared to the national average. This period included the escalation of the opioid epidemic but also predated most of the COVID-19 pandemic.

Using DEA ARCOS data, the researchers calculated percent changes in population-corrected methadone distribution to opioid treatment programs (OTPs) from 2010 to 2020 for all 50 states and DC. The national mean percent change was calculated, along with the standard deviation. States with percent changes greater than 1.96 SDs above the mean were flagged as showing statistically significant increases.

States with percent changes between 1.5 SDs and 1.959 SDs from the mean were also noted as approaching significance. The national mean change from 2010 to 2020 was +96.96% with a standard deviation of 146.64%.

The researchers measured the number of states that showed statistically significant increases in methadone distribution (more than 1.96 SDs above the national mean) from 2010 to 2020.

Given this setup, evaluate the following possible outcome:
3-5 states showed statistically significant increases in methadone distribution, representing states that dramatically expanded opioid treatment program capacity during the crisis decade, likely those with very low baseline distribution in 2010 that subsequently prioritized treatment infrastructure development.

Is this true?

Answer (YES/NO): NO